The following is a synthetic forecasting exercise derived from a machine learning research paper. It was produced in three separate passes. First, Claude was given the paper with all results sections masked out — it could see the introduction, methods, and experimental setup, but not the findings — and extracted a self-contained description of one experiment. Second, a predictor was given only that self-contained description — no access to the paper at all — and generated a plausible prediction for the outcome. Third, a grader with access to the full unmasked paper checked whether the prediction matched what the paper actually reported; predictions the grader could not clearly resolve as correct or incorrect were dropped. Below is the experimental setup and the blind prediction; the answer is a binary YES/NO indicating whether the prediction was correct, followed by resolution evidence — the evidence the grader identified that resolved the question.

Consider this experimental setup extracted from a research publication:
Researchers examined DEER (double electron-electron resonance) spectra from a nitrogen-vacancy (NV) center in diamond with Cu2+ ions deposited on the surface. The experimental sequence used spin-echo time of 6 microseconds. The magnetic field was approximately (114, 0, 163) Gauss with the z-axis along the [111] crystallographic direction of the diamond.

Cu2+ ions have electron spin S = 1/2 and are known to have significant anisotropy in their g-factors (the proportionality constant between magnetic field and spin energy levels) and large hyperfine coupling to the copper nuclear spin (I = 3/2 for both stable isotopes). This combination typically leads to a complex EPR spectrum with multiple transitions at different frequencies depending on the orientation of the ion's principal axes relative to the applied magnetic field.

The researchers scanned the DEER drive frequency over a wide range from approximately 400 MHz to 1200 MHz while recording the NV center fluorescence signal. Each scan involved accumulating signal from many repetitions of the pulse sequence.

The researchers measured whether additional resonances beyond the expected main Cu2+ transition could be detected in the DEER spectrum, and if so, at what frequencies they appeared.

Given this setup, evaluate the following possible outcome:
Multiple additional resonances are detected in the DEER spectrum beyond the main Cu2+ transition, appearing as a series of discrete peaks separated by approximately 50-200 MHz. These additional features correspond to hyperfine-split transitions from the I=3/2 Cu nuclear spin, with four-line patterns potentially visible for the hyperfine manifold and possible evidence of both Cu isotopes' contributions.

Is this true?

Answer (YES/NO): NO